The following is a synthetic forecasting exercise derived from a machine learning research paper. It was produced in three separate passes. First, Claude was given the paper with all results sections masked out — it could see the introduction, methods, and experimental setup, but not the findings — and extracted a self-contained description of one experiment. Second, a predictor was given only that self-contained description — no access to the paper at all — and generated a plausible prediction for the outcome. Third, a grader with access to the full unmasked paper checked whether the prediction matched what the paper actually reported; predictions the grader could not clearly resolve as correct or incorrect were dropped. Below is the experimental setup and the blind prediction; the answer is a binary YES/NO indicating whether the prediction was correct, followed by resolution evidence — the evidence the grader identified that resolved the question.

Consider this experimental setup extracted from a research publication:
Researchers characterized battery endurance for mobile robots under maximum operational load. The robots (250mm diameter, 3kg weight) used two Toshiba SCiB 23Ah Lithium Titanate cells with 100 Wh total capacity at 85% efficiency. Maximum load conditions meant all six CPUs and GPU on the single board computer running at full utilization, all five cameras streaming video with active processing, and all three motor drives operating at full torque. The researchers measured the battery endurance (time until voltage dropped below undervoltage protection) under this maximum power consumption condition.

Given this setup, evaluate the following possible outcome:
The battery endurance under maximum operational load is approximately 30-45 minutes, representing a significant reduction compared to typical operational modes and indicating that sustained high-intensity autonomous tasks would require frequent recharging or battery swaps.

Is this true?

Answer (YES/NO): NO